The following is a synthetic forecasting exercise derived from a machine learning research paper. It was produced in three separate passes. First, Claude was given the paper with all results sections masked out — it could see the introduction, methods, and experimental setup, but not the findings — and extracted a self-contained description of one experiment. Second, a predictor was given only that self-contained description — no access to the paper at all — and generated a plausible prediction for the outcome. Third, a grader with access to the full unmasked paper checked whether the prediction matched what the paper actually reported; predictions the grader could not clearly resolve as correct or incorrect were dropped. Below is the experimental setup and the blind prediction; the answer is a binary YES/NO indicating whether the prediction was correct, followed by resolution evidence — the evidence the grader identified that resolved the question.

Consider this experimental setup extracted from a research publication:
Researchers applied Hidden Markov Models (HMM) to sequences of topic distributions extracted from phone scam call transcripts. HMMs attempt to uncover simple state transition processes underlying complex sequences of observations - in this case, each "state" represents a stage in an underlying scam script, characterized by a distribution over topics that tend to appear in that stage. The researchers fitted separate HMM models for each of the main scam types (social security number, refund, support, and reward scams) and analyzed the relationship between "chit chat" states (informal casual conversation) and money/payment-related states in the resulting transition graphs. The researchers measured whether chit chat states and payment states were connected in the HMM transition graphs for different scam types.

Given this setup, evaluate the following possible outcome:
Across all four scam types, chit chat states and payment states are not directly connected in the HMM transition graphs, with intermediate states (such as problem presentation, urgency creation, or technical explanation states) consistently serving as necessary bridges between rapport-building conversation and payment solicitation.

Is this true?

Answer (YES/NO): NO